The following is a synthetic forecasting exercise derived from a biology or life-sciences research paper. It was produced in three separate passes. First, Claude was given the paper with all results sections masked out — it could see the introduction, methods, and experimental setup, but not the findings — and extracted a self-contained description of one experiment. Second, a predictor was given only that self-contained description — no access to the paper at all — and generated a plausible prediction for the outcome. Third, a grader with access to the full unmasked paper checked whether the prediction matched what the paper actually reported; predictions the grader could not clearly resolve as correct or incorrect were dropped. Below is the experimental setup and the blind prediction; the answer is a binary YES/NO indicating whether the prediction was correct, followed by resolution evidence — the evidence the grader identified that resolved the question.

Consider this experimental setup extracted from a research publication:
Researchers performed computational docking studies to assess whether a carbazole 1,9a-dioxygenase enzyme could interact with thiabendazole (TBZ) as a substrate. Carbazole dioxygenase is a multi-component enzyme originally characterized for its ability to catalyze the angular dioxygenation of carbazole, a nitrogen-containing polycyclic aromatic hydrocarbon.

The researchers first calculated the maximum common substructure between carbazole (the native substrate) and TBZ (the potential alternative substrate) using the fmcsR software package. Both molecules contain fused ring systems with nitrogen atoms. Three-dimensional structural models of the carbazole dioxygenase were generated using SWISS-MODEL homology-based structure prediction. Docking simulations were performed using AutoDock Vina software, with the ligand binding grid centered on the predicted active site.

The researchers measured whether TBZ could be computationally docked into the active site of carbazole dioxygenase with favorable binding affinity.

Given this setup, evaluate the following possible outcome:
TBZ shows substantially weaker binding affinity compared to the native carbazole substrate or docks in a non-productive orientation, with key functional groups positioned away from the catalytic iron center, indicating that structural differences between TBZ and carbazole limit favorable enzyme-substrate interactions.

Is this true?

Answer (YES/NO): NO